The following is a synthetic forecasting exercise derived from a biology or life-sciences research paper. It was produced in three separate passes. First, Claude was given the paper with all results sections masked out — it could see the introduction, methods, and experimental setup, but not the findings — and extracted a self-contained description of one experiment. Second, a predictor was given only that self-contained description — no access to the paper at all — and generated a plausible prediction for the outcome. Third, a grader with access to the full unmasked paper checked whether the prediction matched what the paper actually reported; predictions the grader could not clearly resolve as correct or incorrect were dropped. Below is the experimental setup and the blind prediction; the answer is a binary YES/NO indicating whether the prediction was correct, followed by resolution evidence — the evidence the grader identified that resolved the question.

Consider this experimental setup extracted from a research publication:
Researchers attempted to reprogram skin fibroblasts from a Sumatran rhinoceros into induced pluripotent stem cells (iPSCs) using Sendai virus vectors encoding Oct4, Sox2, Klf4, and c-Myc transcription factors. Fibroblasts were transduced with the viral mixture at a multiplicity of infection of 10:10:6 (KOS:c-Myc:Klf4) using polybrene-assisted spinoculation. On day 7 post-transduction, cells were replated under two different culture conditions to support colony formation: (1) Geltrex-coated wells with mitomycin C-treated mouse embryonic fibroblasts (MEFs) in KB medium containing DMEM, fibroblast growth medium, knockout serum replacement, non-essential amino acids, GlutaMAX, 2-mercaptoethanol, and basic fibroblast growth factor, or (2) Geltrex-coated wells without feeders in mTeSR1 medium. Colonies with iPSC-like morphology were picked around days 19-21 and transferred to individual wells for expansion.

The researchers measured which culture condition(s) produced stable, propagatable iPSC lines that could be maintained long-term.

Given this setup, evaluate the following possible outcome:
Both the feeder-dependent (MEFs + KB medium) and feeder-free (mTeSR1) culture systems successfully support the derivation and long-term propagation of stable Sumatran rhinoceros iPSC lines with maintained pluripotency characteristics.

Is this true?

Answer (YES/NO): NO